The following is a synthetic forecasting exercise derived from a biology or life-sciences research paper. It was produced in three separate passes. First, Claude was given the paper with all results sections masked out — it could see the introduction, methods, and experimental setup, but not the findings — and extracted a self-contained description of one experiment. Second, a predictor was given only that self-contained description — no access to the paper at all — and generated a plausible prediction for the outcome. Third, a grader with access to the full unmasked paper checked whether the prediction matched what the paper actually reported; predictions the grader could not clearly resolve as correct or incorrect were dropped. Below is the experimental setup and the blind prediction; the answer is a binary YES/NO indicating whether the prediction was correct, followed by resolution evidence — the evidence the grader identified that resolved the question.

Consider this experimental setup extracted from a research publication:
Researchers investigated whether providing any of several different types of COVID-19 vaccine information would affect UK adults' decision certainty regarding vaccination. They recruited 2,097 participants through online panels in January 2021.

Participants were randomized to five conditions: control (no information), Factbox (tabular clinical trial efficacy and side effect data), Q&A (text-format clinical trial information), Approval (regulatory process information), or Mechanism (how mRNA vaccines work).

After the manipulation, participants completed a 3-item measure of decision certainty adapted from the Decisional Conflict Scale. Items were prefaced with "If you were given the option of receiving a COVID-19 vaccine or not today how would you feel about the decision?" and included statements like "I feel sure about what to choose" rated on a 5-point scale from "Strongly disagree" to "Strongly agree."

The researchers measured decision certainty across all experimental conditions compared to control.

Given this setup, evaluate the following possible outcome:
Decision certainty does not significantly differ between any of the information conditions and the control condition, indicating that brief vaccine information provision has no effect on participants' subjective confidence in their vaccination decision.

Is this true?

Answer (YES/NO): YES